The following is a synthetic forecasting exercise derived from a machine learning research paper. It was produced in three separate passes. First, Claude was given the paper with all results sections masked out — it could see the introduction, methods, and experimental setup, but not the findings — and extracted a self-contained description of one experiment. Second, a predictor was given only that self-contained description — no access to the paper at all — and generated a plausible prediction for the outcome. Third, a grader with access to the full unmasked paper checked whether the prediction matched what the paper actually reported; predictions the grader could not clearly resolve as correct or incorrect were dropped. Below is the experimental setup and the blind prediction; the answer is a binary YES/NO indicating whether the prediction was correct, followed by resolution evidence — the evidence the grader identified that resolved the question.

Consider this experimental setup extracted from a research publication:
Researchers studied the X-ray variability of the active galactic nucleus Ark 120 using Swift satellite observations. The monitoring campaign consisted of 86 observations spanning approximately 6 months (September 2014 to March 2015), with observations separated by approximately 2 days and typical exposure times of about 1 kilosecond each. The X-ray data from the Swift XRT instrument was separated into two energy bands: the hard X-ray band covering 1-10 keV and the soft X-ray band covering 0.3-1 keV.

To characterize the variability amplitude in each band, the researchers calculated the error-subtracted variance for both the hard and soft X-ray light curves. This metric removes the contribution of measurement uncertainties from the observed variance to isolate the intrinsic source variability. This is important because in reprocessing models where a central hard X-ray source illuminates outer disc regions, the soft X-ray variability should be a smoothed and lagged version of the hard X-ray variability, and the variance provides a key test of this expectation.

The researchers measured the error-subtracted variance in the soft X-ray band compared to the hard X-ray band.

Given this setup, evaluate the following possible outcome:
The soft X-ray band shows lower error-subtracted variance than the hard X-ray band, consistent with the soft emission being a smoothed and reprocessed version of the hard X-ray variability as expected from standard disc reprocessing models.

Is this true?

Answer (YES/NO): NO